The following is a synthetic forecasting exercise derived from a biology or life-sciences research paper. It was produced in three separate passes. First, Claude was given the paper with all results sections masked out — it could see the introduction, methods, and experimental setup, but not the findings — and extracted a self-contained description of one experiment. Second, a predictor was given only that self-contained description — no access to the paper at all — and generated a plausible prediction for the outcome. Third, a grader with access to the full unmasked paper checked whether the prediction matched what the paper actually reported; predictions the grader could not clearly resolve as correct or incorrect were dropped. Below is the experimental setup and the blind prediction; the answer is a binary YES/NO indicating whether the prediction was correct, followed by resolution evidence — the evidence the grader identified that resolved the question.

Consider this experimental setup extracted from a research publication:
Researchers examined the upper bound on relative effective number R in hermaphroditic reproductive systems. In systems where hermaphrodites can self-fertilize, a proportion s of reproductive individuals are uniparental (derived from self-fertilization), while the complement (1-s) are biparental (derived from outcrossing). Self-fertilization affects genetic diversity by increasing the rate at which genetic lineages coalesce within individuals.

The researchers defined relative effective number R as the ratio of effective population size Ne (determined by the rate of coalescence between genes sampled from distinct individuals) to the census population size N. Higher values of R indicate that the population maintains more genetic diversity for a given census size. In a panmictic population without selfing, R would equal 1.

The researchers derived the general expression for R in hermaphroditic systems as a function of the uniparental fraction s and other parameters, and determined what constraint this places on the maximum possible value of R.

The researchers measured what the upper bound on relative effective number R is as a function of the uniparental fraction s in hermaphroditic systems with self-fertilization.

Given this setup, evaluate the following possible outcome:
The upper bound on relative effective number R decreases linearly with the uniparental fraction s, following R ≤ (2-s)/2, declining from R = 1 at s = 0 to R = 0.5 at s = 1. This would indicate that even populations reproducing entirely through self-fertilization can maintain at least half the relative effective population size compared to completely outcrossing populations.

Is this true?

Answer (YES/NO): YES